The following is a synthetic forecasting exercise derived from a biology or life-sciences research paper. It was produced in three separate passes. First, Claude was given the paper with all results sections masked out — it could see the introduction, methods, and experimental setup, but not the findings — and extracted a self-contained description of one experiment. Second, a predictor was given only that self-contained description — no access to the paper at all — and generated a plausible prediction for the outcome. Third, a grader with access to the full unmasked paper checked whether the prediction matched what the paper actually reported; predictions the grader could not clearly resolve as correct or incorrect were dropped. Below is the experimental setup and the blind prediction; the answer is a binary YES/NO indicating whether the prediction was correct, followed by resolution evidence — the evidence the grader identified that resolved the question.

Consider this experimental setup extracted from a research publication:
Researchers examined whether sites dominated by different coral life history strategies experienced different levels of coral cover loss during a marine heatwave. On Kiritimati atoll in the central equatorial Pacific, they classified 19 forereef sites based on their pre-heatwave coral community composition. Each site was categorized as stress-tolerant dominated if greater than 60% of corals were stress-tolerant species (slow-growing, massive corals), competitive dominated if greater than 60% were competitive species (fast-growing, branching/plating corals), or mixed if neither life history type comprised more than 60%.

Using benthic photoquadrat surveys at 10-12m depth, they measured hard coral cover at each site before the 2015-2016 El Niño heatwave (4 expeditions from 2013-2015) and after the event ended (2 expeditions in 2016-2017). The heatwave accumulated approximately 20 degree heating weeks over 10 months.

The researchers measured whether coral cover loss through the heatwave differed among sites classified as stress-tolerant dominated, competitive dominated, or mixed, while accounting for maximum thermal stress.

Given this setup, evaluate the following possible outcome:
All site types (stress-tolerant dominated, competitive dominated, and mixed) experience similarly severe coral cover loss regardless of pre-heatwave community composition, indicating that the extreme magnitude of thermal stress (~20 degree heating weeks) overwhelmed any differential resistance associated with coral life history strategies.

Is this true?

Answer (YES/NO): NO